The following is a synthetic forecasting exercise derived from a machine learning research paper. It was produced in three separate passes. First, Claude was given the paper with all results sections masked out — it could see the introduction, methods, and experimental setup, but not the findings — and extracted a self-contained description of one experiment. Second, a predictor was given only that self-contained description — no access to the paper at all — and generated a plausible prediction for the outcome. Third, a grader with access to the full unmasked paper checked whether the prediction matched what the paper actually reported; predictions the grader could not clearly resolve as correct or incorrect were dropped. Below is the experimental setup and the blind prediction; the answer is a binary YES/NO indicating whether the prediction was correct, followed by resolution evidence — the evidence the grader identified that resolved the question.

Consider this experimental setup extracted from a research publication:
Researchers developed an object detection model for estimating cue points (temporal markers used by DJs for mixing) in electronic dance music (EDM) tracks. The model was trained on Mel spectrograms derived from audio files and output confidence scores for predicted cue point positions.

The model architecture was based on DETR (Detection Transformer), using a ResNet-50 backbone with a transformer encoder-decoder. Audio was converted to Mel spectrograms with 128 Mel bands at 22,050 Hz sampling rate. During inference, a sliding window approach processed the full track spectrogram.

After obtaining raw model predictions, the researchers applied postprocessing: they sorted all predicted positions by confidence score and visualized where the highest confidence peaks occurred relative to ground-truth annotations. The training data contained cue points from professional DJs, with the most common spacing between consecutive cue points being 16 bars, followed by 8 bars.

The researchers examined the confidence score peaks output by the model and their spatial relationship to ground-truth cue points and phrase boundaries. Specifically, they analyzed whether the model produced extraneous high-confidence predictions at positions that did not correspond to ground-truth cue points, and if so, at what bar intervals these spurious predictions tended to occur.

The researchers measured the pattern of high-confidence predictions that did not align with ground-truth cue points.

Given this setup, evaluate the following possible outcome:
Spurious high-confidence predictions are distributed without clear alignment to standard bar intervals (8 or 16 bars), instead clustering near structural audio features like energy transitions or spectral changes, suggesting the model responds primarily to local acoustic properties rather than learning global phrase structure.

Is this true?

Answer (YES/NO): NO